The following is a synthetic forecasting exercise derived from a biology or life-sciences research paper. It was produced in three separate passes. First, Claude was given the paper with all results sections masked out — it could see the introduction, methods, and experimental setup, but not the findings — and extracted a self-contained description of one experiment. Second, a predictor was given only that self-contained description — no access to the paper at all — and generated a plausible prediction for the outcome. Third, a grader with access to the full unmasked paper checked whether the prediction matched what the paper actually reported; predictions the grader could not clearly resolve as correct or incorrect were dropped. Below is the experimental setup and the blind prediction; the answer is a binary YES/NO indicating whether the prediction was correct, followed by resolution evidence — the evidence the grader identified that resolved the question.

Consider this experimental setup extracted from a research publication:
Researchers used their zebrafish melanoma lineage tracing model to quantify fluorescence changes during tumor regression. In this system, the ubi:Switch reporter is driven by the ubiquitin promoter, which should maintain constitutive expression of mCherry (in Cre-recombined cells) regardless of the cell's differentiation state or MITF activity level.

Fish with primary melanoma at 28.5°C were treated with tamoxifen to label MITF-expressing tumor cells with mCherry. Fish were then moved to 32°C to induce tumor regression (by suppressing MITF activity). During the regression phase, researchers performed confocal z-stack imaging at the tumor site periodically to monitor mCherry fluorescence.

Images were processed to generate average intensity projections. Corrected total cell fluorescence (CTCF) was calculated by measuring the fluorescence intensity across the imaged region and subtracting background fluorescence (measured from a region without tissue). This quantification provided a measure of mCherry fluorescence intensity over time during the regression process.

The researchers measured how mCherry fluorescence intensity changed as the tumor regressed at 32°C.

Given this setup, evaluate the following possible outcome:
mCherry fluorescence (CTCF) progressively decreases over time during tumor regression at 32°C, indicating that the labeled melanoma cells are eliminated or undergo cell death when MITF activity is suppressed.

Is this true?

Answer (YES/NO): NO